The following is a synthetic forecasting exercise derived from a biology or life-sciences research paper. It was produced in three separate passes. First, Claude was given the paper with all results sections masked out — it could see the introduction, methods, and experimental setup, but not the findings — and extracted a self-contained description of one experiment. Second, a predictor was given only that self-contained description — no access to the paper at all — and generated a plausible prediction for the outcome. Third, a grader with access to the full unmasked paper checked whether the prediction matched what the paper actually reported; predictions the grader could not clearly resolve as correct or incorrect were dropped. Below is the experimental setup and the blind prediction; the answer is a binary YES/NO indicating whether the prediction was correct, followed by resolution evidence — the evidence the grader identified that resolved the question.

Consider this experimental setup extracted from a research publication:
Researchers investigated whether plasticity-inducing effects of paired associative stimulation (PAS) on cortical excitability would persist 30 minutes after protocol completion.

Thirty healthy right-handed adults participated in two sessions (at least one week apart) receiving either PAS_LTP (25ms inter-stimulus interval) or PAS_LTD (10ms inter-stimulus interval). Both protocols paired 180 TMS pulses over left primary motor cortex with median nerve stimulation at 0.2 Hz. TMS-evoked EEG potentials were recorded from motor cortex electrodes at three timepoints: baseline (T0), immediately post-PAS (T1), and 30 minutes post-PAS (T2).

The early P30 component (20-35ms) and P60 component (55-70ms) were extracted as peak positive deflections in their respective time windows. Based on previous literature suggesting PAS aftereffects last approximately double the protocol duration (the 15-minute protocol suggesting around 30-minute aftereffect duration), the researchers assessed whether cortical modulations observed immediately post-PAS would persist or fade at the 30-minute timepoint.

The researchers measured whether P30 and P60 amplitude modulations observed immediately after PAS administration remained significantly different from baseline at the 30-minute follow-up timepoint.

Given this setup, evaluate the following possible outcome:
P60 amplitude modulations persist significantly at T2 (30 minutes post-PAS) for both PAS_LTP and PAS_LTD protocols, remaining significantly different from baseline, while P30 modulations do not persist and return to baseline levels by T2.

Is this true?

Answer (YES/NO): NO